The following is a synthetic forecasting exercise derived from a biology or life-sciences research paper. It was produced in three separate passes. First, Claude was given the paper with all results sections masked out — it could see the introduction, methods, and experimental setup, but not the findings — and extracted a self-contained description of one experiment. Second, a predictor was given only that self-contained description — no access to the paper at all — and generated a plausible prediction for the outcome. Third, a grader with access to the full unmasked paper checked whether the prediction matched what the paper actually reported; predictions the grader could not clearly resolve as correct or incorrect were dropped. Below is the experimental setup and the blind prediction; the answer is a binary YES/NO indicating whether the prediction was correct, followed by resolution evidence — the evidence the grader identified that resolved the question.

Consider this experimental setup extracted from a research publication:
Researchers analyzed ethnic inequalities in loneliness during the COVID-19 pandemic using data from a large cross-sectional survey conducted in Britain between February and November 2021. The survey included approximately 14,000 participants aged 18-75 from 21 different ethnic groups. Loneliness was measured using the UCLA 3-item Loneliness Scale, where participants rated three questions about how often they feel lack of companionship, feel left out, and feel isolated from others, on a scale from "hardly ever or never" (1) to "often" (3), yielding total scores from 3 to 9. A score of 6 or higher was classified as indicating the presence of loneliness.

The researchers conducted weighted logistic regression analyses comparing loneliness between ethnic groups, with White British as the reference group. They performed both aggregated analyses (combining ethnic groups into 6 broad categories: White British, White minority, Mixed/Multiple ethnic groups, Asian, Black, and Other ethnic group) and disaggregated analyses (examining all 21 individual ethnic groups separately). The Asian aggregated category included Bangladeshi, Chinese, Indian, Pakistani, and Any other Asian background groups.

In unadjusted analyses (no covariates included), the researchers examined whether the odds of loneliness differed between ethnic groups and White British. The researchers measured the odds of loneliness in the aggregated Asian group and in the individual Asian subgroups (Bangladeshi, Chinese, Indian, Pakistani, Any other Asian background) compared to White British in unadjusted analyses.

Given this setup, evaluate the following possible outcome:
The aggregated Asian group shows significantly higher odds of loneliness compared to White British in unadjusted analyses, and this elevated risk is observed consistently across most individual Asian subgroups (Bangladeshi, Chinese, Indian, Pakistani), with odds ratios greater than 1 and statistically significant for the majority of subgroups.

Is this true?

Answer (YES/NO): NO